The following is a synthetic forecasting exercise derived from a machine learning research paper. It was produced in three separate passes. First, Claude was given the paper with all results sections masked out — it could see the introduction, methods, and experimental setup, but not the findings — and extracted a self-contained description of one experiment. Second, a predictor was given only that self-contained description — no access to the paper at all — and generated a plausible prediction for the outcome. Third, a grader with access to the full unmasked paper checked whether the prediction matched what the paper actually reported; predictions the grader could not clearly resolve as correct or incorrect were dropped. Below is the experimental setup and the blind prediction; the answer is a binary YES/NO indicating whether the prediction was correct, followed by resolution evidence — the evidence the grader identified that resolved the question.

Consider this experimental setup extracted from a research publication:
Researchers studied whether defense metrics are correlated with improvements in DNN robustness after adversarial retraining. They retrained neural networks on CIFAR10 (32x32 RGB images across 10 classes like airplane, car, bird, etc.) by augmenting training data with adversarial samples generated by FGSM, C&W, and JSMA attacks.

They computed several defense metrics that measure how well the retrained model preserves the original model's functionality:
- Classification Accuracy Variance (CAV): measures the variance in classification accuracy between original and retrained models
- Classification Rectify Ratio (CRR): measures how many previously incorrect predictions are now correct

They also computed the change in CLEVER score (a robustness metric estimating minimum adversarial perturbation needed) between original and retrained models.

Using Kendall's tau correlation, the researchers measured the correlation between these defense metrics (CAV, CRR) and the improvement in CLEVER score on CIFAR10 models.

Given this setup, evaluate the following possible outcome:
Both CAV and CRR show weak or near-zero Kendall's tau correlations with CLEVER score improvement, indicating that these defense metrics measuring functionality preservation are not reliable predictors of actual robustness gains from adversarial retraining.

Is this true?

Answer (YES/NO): NO